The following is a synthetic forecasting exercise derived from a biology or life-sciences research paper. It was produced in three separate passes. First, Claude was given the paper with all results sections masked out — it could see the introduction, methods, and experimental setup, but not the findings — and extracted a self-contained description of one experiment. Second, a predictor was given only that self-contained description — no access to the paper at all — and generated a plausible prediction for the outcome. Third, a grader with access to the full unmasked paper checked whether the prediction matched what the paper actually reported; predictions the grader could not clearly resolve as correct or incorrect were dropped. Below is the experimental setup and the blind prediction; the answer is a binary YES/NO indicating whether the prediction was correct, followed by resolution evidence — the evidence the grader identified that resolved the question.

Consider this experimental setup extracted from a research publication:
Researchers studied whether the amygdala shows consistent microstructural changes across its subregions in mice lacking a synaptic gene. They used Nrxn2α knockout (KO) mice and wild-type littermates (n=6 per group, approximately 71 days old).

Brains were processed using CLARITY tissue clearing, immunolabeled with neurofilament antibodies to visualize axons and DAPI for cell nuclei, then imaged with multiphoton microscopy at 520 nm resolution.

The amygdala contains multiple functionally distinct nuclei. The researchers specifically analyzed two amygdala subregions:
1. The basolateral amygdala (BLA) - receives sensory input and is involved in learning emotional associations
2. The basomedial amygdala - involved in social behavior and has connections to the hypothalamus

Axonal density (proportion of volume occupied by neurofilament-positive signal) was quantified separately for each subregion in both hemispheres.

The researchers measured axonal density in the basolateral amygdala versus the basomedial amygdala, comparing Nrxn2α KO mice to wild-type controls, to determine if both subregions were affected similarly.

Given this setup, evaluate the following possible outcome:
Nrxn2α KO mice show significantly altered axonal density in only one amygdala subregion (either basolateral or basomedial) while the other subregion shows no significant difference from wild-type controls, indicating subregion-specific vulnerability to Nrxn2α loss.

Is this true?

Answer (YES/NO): NO